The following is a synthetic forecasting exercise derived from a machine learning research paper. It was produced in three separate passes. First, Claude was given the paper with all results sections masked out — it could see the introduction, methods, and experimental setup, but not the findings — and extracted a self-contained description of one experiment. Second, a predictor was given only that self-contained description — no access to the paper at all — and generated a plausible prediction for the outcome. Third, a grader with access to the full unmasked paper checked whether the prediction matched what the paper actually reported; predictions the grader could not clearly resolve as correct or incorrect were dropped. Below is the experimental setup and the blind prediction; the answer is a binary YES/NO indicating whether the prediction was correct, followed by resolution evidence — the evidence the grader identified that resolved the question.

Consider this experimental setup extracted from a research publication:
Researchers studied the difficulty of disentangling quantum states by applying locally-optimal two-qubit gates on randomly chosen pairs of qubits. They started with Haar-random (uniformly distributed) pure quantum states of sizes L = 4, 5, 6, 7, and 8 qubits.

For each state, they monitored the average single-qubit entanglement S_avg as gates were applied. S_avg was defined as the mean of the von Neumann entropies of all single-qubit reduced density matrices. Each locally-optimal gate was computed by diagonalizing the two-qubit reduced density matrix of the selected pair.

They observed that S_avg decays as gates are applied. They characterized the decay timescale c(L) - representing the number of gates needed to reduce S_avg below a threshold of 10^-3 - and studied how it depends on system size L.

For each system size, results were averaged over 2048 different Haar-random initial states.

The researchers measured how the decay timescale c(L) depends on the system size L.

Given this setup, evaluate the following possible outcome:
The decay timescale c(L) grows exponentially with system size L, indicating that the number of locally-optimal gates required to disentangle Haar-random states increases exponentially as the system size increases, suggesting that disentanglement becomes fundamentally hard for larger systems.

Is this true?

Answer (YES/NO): YES